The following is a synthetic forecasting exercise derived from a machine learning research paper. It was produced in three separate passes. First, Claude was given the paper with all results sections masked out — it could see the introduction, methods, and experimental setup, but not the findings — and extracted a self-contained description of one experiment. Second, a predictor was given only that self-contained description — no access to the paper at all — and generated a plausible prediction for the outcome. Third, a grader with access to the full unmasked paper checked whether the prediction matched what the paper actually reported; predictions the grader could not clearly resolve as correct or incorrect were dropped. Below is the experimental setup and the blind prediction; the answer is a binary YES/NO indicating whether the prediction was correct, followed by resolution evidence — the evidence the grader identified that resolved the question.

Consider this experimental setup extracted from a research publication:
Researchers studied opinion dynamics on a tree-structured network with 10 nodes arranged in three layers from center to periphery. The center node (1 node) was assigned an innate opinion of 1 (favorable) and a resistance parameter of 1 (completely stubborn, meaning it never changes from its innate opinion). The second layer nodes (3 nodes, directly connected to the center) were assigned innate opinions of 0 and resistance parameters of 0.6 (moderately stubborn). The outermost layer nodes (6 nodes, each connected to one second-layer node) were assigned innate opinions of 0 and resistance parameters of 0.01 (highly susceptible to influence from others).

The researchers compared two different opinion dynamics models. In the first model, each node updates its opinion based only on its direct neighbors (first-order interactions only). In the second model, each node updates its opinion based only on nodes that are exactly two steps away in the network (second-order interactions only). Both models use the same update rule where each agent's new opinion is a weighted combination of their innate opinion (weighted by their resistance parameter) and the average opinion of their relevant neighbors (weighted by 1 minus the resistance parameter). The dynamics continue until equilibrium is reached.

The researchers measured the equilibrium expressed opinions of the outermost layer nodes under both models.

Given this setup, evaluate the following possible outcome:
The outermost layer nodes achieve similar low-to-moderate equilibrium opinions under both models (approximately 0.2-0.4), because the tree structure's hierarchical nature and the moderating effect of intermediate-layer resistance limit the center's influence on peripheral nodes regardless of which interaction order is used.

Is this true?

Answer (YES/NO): NO